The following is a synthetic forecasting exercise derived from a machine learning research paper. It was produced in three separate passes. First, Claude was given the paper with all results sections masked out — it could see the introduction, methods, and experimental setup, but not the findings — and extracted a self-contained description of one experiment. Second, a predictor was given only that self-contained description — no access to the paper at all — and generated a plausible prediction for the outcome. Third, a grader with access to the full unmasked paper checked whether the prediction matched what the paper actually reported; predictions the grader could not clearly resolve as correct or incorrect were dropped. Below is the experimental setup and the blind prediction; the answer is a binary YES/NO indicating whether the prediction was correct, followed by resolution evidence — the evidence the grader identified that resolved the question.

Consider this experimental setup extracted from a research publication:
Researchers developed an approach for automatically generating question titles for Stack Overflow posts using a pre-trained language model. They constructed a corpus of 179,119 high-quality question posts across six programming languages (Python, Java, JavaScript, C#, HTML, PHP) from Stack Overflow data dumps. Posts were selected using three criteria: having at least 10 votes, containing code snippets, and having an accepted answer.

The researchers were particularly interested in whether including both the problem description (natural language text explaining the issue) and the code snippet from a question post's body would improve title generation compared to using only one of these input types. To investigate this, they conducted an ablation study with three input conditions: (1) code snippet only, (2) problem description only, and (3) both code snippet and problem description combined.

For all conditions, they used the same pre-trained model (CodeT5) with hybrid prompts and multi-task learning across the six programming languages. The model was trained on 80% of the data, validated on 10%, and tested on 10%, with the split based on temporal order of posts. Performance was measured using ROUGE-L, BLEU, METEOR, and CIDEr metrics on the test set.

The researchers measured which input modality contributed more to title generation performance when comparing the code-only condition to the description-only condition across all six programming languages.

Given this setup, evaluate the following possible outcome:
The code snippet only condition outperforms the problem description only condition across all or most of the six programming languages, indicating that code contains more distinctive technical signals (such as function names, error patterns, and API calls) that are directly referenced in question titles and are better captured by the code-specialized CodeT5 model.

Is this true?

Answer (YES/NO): NO